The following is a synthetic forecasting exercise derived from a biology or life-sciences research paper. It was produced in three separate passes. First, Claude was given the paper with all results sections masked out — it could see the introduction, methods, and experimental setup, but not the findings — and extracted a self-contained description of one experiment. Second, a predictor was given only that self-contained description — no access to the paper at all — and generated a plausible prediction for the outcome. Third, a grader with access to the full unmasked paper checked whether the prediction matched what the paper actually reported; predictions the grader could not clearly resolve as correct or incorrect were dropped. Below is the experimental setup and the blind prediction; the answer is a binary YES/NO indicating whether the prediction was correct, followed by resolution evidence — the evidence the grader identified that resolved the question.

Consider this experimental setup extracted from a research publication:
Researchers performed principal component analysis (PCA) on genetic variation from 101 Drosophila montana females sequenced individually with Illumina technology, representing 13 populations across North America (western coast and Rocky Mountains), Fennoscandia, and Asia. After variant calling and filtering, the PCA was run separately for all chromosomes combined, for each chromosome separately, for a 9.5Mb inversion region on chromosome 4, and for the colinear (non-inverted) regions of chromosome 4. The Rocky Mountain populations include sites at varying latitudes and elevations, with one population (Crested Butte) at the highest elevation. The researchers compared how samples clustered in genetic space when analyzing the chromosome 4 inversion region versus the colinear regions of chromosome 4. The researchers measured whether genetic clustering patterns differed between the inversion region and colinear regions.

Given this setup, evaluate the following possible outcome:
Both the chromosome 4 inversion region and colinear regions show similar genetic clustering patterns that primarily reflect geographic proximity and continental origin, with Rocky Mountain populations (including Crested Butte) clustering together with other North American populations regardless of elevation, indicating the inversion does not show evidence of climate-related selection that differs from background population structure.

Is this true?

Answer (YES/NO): NO